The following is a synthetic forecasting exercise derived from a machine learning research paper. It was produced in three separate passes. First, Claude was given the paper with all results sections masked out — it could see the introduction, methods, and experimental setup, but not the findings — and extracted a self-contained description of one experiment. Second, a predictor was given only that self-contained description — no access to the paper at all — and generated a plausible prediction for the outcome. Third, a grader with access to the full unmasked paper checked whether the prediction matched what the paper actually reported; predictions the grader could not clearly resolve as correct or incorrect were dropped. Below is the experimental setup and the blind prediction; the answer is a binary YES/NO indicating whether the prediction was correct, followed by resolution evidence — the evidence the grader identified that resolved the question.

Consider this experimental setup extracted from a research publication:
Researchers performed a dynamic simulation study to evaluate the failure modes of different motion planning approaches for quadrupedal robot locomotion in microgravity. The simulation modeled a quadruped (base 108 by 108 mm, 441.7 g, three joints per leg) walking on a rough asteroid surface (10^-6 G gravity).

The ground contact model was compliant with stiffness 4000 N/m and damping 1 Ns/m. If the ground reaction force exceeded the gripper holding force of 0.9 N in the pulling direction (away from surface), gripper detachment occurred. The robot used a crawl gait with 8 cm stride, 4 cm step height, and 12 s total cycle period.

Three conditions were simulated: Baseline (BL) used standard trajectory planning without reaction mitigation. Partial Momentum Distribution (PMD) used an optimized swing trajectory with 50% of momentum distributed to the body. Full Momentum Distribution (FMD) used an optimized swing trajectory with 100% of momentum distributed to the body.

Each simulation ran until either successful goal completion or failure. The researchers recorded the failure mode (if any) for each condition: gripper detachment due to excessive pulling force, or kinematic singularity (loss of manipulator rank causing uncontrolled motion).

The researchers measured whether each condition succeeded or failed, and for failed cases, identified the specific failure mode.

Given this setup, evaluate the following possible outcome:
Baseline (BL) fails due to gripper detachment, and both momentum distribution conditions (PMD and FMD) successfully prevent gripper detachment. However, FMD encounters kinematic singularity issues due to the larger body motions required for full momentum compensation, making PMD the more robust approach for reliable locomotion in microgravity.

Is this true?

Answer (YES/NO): YES